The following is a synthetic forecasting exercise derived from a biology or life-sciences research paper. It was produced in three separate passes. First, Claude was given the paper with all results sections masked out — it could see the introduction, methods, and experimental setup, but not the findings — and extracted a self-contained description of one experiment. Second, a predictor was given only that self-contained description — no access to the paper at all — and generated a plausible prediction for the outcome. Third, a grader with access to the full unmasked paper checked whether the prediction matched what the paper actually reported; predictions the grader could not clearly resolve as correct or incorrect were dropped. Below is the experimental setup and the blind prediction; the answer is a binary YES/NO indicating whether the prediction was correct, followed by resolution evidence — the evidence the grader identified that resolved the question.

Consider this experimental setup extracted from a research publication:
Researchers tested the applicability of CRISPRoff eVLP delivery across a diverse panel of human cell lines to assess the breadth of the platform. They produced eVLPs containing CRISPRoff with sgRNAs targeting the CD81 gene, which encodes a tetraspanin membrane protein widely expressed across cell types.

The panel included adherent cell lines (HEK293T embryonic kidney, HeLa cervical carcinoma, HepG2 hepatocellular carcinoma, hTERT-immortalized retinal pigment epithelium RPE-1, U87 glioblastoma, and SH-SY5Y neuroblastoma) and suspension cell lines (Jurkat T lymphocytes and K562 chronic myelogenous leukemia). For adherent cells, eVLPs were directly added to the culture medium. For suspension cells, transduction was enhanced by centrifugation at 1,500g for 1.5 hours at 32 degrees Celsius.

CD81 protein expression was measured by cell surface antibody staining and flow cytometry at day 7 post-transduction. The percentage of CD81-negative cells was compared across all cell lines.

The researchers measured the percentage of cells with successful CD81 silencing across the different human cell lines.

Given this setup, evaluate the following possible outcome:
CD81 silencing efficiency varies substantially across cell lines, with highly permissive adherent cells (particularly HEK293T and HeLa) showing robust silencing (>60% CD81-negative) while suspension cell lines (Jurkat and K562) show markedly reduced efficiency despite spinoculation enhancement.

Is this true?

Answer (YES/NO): NO